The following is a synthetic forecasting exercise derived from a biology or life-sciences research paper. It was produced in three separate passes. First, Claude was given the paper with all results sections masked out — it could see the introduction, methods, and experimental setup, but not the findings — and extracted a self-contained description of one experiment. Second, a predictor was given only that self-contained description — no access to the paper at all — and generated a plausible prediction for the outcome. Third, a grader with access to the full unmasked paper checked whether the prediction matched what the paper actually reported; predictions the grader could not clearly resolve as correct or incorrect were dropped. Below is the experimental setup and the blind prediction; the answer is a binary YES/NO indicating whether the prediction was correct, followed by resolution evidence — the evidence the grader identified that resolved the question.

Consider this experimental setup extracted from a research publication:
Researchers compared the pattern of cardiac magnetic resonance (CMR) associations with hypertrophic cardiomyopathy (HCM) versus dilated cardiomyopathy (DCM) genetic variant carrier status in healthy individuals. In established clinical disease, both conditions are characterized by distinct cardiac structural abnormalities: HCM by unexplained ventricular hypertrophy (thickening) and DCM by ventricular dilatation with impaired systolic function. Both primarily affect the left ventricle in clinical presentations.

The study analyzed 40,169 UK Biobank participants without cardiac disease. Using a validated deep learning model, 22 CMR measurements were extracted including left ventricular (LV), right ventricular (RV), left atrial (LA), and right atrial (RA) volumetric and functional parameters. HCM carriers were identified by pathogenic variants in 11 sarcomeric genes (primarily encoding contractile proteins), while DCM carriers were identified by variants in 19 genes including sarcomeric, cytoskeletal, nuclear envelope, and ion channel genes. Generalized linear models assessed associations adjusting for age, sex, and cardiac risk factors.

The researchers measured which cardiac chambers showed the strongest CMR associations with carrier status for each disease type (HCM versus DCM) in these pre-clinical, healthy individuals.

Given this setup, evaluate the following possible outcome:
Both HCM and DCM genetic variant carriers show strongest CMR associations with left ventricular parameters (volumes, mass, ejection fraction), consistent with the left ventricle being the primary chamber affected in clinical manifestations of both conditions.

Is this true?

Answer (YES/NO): NO